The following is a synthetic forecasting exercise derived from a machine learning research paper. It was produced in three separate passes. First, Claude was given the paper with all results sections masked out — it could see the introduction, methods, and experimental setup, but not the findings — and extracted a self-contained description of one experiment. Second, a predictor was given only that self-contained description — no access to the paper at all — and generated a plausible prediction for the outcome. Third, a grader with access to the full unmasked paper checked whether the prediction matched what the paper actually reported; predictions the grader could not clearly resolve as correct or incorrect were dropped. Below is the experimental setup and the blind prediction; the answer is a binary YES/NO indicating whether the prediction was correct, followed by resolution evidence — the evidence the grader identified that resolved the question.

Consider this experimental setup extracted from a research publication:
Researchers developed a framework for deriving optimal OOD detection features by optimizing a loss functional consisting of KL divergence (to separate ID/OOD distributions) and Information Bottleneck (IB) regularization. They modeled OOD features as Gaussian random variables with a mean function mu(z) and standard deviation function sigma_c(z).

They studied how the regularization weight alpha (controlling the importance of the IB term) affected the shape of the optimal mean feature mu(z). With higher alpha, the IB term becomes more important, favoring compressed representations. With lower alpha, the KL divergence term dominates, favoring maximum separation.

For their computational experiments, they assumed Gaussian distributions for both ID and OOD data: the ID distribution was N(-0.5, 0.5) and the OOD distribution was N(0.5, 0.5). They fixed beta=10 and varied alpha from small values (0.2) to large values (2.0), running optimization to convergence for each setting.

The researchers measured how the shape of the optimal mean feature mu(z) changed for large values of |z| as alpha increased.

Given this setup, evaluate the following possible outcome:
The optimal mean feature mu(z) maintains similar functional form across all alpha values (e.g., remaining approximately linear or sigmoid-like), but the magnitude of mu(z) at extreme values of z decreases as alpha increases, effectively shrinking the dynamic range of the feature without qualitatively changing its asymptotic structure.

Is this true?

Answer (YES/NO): NO